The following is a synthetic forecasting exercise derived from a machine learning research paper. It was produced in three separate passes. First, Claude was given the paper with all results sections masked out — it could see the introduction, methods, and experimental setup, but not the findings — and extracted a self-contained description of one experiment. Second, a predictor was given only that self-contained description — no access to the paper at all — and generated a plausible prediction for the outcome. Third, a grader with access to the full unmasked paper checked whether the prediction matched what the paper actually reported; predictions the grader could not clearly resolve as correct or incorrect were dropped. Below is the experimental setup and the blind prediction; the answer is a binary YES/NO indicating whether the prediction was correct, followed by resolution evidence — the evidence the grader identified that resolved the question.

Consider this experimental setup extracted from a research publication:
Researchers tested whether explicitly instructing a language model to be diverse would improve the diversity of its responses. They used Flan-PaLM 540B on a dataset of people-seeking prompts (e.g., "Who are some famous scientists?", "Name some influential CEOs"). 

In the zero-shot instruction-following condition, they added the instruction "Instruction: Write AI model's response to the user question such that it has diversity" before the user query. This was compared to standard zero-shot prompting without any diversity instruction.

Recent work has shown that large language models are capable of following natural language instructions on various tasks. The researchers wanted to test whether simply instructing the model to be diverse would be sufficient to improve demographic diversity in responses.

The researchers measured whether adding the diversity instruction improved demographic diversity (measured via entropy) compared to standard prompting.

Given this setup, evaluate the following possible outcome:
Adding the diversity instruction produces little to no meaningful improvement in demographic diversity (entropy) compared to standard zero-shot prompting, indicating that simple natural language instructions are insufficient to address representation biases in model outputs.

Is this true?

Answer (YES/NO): YES